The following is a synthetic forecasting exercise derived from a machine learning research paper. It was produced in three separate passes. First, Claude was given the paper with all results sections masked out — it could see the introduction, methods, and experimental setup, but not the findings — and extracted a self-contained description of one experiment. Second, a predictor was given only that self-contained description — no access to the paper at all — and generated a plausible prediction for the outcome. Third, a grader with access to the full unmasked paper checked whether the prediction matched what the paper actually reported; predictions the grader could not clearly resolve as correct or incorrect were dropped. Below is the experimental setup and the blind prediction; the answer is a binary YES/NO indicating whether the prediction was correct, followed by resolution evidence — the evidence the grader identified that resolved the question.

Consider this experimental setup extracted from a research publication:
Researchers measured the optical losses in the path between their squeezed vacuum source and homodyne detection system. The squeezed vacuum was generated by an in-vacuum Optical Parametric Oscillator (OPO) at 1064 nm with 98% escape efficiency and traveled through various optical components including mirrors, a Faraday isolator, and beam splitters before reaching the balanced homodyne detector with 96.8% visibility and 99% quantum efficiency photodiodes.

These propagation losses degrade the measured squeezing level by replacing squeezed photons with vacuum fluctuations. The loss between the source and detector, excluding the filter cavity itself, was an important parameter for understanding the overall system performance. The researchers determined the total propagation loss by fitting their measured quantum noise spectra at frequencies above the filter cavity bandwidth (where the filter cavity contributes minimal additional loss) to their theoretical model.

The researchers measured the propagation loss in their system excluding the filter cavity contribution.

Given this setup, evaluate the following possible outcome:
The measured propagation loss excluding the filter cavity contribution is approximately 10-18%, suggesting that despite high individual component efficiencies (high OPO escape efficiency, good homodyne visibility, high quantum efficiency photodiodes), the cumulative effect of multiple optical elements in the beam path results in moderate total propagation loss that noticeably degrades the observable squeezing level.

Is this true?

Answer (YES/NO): YES